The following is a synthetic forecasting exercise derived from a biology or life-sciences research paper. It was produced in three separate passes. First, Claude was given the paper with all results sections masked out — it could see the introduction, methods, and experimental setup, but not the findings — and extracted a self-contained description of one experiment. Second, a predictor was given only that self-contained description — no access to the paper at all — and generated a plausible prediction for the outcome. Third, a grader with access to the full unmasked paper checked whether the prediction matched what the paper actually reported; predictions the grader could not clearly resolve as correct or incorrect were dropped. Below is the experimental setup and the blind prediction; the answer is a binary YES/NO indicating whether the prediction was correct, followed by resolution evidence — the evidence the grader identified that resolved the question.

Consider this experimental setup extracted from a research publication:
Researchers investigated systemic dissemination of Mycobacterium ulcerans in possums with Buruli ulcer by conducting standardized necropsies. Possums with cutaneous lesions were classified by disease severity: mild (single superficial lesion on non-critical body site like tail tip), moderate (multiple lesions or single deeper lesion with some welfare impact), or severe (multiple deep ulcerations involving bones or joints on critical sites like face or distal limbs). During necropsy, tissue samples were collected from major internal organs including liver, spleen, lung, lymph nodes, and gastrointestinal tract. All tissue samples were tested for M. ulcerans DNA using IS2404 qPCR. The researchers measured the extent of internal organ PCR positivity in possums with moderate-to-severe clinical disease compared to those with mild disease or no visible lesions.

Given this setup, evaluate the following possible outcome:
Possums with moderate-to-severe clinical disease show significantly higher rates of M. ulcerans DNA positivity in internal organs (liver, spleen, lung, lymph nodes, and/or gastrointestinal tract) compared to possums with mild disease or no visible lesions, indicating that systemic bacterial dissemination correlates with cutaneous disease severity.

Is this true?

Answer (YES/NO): YES